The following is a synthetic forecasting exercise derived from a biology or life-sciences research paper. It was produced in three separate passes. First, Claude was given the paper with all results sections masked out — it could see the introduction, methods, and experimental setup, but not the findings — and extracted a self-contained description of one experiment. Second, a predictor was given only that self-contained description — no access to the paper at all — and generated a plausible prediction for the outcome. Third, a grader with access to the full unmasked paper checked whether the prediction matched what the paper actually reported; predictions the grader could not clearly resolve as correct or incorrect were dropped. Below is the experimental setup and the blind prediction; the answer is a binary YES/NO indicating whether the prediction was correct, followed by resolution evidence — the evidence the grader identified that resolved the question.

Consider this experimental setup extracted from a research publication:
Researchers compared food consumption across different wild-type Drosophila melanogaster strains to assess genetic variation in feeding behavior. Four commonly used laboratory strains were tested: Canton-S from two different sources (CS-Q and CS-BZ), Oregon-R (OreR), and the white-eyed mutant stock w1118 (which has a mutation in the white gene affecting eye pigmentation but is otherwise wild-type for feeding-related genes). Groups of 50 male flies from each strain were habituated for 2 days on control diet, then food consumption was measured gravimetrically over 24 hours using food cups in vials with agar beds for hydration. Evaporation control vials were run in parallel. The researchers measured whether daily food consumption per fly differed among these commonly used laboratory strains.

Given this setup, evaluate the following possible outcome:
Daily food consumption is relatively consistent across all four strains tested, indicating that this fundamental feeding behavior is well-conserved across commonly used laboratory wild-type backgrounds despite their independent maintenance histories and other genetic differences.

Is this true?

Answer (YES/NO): NO